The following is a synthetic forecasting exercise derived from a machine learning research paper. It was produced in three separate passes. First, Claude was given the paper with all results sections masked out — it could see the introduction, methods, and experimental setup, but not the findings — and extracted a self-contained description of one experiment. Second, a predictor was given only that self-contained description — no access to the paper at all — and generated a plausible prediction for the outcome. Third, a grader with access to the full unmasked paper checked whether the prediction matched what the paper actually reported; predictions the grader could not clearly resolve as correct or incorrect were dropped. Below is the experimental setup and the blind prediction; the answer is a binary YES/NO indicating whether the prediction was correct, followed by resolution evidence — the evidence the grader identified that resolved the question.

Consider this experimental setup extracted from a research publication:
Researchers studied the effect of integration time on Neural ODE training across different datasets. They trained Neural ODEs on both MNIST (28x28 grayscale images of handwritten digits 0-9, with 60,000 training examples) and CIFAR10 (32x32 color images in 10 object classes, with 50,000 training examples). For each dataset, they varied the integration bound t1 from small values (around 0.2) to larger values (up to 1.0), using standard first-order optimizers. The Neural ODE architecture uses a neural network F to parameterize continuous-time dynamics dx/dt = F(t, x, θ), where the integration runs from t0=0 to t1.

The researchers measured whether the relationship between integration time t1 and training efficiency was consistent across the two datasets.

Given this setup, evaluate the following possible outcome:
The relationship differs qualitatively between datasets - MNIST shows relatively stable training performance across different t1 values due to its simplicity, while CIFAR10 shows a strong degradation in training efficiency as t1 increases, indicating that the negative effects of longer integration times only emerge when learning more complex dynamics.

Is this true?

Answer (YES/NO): NO